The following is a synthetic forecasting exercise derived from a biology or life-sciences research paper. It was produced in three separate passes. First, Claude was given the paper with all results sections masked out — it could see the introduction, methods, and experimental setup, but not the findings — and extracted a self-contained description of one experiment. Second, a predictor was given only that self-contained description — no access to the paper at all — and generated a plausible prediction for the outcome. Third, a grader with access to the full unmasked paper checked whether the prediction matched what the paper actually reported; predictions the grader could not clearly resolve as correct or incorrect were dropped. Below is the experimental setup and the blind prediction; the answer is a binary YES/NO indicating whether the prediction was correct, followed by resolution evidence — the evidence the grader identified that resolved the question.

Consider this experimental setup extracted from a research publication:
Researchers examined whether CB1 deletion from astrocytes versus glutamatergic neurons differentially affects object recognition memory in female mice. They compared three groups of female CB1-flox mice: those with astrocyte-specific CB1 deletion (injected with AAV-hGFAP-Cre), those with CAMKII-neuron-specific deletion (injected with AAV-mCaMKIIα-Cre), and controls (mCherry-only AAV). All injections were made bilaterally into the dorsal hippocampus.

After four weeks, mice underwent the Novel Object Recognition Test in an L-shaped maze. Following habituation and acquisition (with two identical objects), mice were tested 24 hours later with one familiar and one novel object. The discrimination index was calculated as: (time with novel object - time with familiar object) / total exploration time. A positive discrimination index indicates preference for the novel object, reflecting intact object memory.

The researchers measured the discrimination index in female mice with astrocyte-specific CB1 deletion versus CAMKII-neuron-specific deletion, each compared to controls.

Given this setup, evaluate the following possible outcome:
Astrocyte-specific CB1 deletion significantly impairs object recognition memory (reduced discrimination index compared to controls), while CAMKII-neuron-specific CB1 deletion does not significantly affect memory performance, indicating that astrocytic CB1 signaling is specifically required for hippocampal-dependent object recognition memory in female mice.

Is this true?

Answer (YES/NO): NO